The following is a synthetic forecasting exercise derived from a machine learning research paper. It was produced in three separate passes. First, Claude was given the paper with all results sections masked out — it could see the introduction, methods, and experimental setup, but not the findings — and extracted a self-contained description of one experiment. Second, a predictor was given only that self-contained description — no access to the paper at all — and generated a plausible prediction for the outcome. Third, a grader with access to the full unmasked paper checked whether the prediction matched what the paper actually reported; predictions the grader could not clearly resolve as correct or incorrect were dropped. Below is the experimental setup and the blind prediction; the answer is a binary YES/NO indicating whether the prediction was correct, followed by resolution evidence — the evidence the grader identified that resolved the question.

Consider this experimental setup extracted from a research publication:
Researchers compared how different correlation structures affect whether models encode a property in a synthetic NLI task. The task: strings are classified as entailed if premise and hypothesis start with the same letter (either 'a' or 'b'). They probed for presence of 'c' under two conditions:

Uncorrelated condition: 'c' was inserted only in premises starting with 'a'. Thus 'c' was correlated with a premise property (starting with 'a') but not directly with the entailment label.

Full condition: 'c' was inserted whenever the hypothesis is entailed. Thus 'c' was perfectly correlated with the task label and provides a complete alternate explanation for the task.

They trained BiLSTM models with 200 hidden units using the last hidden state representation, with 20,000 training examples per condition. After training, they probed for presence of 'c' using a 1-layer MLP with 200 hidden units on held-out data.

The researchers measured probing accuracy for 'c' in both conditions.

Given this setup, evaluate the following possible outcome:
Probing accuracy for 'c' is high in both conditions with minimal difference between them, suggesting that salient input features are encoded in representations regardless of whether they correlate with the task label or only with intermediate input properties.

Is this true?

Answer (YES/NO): NO